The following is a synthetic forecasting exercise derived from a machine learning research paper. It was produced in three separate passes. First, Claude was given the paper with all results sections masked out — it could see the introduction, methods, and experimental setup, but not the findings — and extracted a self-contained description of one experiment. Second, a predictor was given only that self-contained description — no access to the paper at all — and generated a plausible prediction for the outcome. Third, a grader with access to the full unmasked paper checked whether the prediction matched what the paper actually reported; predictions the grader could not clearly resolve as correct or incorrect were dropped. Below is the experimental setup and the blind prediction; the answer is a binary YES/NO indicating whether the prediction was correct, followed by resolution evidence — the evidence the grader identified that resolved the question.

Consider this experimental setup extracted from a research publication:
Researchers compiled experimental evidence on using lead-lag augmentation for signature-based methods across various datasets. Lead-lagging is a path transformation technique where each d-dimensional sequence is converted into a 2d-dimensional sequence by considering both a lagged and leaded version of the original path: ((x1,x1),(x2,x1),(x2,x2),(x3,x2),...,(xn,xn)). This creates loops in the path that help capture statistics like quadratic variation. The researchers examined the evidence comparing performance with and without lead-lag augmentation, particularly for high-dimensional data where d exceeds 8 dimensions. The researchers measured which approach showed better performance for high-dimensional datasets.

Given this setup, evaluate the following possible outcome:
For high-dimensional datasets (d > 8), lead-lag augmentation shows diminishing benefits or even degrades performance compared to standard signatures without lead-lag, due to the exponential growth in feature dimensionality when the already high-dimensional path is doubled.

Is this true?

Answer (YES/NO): YES